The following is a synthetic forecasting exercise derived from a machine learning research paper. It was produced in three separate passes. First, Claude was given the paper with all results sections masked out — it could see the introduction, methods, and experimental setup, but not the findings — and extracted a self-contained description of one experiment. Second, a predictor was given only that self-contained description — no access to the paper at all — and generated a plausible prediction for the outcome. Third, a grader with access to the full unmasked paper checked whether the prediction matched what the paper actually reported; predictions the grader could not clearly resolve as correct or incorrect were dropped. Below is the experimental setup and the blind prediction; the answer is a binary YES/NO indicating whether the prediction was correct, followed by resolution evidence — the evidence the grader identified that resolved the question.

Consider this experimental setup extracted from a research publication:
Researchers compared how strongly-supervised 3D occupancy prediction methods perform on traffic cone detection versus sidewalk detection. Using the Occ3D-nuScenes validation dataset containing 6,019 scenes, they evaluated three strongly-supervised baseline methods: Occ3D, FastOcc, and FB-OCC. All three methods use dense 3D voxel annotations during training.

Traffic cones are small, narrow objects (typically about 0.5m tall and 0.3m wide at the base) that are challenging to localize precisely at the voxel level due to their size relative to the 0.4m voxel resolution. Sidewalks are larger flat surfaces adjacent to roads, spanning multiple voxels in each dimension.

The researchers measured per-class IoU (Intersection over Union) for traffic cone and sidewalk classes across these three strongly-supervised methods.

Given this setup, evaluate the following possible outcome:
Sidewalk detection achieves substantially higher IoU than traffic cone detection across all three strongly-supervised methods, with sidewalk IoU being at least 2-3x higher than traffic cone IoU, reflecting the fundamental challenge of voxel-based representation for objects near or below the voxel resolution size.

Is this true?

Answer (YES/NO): NO